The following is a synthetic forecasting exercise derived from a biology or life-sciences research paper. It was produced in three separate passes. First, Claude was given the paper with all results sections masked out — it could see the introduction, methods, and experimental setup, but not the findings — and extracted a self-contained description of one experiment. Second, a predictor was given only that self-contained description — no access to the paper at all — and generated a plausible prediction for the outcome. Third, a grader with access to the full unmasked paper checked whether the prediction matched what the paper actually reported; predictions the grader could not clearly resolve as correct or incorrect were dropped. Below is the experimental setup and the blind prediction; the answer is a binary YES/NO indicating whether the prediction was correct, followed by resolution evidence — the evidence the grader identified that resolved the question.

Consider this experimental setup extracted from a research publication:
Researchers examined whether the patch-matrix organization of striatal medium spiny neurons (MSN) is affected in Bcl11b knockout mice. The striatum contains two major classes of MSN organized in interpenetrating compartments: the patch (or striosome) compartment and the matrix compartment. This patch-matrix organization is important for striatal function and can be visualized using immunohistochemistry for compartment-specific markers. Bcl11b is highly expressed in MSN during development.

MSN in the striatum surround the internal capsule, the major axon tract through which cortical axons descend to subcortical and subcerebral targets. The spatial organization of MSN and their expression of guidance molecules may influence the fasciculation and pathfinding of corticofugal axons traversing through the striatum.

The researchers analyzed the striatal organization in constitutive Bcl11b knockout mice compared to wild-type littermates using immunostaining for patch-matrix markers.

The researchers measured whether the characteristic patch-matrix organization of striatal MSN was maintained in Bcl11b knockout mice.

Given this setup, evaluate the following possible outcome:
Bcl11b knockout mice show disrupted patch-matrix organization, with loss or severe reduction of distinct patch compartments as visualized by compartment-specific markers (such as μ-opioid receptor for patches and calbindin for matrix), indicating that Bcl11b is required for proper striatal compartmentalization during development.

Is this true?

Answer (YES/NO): YES